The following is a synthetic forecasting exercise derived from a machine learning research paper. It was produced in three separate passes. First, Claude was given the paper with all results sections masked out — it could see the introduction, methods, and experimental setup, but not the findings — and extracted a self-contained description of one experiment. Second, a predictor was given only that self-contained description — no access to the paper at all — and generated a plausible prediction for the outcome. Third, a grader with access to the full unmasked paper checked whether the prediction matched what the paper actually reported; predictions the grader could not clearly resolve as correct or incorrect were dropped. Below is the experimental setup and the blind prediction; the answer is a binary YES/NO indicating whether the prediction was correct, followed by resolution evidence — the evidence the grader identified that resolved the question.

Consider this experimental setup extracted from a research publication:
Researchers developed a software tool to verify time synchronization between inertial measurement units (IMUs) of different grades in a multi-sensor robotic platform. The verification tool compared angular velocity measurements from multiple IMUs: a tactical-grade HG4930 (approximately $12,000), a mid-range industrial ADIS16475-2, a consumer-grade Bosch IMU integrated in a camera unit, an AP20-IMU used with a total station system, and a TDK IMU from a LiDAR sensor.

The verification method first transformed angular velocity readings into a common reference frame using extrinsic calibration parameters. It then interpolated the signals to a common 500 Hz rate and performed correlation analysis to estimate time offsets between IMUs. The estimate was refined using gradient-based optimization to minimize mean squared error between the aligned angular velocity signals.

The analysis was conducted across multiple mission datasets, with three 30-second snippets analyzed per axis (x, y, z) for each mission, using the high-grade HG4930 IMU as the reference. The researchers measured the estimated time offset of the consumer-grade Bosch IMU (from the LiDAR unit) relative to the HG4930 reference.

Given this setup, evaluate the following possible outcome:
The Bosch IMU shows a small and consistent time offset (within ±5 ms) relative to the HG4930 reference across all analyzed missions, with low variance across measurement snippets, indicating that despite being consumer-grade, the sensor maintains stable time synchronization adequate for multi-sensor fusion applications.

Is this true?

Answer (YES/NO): YES